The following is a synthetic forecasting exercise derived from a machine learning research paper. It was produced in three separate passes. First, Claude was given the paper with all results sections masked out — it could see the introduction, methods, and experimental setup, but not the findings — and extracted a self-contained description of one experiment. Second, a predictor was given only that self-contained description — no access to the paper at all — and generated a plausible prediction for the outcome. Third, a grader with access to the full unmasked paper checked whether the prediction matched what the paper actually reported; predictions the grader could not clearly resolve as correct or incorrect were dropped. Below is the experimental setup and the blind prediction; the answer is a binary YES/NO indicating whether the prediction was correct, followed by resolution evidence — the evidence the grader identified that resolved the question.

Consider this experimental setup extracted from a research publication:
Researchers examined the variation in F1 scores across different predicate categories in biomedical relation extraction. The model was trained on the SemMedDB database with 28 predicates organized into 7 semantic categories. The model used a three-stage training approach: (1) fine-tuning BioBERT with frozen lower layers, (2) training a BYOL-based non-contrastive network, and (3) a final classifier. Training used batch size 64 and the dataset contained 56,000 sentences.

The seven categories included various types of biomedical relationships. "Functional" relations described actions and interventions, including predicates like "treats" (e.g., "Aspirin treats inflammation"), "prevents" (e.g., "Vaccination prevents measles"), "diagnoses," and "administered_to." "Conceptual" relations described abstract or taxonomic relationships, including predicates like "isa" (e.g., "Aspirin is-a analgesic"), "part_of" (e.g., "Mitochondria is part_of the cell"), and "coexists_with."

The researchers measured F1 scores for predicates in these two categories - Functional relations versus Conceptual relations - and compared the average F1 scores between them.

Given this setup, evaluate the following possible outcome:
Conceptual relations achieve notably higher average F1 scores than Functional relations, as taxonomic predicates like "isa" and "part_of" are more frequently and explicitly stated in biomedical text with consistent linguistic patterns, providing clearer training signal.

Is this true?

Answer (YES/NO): NO